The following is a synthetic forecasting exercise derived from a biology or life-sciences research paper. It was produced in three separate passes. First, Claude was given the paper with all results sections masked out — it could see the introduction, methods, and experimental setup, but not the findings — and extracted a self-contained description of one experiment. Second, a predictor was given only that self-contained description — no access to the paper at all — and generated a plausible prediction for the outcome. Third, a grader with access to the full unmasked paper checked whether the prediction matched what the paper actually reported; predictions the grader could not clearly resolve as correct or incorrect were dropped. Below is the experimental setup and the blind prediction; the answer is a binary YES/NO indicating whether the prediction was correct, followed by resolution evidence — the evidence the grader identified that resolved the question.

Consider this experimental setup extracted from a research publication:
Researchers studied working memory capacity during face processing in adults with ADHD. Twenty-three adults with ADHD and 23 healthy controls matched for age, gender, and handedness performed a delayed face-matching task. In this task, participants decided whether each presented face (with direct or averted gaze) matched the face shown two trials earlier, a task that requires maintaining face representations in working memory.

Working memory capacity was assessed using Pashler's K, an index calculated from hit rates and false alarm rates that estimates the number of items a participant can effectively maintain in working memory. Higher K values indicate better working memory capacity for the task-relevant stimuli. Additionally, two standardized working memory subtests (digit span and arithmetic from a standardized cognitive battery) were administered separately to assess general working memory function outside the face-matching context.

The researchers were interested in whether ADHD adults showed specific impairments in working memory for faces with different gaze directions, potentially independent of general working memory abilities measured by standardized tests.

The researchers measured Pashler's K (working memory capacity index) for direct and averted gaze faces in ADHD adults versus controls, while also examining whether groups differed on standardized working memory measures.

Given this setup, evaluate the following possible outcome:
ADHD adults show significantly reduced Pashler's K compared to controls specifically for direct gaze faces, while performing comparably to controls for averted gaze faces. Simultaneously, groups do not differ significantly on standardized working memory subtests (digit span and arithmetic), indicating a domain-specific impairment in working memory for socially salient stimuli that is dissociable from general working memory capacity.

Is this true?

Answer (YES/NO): NO